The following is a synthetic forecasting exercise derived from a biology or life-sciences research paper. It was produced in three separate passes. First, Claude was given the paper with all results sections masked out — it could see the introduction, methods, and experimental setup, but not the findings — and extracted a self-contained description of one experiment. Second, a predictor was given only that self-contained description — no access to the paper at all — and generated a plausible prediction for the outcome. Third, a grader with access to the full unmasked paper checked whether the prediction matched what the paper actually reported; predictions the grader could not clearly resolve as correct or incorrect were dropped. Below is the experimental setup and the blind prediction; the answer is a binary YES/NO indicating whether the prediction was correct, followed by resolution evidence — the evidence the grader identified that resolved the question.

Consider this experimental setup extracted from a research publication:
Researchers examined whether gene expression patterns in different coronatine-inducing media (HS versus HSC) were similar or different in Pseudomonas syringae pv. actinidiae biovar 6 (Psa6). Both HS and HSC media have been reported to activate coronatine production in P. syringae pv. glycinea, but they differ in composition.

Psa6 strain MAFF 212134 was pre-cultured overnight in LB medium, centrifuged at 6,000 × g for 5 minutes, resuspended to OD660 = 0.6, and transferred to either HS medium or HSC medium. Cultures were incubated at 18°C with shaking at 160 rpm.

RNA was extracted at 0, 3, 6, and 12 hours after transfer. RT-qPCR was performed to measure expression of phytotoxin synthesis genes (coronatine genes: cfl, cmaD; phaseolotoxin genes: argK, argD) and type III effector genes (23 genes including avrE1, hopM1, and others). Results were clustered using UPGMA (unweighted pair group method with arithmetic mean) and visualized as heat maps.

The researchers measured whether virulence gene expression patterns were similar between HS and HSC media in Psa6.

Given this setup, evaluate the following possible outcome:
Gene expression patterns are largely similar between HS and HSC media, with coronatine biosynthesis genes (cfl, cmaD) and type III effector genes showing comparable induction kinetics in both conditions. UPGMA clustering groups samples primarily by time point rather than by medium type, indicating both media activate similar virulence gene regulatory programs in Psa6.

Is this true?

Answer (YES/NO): YES